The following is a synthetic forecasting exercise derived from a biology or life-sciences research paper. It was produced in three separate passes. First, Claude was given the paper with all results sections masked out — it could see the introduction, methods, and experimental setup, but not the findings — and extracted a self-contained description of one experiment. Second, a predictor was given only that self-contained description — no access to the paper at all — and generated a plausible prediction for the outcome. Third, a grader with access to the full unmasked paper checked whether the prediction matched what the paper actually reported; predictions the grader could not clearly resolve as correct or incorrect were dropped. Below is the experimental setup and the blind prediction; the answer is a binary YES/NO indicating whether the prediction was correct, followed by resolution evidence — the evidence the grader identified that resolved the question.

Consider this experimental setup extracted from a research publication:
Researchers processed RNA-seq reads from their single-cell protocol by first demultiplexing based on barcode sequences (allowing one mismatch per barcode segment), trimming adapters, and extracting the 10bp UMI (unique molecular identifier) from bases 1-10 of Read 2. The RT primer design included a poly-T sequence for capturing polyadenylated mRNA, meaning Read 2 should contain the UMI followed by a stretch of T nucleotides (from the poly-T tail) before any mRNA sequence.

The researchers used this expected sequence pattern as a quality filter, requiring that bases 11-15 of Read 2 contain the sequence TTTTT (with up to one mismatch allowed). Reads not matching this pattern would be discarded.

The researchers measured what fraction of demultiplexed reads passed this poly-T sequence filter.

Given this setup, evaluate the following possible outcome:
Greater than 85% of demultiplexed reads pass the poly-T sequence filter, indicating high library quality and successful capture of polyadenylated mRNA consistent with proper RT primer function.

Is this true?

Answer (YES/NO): YES